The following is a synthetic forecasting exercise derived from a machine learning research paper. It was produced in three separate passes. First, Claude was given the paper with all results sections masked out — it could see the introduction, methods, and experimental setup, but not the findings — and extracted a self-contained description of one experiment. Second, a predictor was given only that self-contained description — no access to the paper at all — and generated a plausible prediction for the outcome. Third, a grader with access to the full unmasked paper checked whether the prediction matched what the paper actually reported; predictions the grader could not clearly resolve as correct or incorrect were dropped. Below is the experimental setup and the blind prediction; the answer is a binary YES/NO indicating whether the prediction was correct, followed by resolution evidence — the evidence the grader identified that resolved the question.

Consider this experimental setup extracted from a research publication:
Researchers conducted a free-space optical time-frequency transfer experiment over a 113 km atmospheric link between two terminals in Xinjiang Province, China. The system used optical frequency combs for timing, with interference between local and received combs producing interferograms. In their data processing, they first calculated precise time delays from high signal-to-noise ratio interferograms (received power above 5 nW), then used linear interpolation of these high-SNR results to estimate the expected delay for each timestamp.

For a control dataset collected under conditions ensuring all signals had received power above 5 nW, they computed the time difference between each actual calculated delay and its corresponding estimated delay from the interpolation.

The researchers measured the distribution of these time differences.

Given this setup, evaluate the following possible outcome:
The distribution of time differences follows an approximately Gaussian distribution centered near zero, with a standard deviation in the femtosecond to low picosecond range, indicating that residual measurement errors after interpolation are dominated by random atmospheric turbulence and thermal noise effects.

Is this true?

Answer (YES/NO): YES